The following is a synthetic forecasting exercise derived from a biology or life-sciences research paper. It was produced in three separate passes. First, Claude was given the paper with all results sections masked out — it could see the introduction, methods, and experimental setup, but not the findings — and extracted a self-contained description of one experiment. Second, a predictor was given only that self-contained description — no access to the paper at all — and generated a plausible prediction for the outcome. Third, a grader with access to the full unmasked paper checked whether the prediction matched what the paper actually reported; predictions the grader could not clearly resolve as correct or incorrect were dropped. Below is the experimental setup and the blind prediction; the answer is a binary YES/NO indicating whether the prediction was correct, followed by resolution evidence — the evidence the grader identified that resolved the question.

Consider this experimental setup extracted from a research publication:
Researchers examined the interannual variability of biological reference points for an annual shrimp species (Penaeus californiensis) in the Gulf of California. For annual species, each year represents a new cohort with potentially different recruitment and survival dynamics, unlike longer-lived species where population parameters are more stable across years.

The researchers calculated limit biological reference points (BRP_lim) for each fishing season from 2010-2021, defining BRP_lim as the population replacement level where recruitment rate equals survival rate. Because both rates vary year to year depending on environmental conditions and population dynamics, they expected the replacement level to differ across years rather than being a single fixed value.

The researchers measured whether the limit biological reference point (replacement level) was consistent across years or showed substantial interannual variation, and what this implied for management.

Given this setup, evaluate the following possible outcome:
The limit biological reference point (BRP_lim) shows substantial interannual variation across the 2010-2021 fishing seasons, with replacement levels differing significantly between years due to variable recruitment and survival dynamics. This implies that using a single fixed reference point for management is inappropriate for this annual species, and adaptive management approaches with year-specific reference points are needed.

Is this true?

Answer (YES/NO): NO